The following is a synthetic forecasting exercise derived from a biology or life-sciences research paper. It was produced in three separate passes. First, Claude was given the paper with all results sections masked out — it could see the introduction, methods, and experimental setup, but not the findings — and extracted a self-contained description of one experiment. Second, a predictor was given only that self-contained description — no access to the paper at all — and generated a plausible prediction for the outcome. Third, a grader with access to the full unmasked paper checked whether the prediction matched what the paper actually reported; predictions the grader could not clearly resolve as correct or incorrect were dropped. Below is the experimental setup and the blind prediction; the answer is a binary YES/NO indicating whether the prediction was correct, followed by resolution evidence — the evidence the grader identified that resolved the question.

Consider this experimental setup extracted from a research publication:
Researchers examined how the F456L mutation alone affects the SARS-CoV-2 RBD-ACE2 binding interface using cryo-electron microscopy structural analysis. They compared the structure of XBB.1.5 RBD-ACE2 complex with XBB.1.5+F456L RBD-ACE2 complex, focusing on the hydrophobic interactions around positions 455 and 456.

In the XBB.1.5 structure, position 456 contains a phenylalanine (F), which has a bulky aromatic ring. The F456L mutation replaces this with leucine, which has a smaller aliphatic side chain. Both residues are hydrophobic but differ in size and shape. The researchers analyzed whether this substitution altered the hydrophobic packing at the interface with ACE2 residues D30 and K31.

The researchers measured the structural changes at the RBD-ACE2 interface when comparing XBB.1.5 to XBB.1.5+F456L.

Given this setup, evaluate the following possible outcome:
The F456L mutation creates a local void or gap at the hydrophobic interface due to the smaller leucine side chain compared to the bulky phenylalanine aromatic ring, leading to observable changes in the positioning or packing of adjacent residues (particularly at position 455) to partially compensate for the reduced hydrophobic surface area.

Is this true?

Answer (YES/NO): NO